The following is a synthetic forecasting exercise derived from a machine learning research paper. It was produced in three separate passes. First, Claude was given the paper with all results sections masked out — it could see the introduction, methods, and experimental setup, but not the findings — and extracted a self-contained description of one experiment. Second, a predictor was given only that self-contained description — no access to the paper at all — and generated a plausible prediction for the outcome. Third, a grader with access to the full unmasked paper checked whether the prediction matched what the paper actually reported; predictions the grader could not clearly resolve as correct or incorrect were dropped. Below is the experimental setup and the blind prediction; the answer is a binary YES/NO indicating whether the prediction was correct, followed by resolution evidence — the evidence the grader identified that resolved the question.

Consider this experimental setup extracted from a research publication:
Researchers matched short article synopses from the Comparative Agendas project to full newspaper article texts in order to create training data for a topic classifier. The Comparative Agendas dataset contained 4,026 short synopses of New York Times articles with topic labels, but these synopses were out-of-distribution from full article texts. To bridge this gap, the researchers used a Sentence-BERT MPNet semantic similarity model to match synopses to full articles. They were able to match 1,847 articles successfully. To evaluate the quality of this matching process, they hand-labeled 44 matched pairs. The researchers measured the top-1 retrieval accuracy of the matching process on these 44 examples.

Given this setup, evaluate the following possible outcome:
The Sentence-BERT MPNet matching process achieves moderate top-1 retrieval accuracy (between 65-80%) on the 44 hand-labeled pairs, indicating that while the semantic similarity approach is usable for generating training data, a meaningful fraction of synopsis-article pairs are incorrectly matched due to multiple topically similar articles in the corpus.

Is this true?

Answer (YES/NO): NO